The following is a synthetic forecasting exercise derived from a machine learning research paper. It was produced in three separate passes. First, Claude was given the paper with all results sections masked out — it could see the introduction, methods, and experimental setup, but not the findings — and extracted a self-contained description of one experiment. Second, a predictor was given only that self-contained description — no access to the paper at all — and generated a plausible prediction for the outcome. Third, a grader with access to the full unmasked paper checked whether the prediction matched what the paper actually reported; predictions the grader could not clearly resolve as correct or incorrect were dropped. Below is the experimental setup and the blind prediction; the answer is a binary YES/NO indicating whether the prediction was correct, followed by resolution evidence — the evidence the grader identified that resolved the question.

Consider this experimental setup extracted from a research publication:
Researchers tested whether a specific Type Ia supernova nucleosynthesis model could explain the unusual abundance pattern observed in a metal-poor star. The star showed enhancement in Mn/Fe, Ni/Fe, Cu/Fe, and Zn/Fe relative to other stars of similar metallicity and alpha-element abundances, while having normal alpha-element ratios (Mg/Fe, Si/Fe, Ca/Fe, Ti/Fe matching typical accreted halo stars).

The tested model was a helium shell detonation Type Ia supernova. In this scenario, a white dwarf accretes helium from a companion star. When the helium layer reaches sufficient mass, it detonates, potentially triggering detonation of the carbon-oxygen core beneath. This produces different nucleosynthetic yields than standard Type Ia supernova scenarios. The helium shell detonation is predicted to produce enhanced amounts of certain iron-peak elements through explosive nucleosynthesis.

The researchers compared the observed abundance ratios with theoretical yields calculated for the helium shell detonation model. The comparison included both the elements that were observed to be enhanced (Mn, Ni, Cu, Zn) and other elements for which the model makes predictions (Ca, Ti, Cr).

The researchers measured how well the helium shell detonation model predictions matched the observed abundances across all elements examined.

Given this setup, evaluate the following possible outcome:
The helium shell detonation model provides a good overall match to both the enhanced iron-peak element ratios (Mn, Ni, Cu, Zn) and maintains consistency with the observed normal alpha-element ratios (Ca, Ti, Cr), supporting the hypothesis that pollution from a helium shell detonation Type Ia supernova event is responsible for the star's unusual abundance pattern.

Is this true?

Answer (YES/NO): NO